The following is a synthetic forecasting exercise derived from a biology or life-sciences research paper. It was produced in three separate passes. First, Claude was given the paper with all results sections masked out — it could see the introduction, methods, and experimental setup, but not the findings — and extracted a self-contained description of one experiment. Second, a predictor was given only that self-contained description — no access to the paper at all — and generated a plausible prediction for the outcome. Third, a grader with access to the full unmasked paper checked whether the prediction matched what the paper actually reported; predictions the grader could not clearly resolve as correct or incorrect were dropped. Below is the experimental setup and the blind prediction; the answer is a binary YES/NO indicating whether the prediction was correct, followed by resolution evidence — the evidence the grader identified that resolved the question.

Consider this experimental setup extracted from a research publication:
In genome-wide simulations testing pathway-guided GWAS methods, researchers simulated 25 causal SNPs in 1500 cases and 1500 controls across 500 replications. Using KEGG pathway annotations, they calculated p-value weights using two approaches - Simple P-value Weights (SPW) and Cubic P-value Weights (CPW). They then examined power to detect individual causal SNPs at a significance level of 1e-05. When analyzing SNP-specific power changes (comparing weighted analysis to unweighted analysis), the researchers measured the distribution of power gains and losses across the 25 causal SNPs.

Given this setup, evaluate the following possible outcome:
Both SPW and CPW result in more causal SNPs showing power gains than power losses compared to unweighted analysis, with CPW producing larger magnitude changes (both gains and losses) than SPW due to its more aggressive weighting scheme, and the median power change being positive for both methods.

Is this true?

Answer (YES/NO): NO